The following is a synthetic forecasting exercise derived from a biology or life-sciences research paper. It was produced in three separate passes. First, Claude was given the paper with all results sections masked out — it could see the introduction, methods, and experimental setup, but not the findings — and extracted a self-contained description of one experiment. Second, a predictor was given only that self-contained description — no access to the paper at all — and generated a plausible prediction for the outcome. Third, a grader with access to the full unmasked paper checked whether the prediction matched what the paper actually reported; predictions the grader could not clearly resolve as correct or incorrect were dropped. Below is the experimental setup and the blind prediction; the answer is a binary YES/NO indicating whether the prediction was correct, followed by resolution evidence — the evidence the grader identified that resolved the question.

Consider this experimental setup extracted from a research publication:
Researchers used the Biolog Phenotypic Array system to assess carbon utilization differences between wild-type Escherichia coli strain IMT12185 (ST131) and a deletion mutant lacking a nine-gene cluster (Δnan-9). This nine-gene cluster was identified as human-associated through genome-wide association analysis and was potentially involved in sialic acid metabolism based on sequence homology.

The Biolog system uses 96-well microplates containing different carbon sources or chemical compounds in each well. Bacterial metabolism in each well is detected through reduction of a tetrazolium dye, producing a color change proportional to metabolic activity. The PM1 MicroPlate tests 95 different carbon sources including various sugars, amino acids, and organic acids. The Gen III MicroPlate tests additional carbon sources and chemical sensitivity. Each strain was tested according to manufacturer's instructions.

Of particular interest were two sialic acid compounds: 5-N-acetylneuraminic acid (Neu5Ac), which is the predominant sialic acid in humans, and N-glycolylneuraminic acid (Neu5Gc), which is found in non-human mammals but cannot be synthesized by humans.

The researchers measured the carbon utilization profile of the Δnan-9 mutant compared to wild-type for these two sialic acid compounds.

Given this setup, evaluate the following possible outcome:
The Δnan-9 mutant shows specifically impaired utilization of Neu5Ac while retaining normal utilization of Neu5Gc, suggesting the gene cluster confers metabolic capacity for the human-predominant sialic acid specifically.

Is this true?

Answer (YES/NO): NO